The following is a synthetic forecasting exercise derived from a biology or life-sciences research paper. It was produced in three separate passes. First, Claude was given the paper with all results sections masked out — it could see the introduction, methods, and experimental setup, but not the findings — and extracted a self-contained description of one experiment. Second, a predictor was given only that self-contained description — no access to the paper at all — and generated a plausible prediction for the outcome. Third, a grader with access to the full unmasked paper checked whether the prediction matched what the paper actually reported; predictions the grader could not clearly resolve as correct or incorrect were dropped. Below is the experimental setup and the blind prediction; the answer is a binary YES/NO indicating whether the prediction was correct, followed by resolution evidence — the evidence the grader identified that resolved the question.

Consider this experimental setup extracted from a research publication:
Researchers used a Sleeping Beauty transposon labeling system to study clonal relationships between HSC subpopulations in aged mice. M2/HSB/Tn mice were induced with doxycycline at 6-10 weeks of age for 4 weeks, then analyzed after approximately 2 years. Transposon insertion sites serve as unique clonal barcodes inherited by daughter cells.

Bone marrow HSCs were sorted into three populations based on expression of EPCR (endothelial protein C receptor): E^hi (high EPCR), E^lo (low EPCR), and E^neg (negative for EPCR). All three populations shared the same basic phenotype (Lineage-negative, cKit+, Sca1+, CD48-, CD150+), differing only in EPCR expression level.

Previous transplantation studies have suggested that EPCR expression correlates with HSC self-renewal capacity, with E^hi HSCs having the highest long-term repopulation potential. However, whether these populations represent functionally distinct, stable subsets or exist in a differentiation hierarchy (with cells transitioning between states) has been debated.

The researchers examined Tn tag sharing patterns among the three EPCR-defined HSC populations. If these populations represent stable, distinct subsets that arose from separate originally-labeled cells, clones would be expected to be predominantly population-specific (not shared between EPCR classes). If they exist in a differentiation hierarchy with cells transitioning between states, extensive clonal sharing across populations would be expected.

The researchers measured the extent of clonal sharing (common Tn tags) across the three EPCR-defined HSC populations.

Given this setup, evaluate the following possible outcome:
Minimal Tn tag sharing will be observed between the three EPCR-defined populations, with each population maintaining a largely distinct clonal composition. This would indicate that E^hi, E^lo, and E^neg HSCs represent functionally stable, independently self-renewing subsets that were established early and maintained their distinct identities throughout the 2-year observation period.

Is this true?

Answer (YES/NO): NO